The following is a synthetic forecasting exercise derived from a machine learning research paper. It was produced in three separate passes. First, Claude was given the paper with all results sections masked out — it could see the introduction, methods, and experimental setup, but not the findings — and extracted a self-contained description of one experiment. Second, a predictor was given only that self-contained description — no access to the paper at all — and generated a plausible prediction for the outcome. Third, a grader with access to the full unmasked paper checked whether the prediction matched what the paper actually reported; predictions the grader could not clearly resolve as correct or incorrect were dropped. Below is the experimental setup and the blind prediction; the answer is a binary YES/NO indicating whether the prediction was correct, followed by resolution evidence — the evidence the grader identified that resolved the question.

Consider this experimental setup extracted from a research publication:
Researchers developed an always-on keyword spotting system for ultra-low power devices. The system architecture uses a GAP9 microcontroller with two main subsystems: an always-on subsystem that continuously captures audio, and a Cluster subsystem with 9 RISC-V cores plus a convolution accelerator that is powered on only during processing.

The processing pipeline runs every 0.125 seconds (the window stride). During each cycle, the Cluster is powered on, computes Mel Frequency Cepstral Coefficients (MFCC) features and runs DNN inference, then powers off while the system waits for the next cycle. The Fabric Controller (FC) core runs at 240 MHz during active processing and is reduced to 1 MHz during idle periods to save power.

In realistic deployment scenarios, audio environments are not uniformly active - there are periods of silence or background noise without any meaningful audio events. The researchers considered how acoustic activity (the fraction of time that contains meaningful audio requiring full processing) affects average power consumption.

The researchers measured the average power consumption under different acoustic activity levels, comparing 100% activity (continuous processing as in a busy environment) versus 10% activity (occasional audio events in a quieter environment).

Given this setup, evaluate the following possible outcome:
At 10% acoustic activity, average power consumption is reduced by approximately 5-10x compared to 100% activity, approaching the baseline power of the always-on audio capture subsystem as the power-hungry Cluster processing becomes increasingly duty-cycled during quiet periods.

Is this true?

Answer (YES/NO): YES